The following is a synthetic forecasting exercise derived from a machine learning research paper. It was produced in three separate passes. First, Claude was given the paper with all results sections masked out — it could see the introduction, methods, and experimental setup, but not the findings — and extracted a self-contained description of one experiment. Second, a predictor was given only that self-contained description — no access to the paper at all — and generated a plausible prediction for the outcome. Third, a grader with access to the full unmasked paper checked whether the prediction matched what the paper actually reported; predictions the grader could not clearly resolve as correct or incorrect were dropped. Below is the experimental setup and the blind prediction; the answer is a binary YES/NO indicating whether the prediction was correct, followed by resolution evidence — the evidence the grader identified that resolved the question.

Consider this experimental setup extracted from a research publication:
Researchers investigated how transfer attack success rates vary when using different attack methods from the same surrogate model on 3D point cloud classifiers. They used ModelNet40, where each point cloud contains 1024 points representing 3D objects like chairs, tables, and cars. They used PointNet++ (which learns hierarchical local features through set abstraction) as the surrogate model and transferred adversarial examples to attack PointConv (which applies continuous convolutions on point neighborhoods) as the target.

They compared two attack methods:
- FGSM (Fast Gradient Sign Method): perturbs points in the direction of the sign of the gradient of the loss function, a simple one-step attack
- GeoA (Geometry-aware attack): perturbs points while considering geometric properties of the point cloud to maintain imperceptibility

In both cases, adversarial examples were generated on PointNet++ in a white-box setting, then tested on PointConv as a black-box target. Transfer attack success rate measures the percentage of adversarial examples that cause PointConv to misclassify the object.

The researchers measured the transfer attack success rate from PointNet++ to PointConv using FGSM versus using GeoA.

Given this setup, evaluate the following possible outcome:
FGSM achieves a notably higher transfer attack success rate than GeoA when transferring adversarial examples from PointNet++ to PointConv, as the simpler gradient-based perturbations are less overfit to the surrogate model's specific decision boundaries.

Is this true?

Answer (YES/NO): NO